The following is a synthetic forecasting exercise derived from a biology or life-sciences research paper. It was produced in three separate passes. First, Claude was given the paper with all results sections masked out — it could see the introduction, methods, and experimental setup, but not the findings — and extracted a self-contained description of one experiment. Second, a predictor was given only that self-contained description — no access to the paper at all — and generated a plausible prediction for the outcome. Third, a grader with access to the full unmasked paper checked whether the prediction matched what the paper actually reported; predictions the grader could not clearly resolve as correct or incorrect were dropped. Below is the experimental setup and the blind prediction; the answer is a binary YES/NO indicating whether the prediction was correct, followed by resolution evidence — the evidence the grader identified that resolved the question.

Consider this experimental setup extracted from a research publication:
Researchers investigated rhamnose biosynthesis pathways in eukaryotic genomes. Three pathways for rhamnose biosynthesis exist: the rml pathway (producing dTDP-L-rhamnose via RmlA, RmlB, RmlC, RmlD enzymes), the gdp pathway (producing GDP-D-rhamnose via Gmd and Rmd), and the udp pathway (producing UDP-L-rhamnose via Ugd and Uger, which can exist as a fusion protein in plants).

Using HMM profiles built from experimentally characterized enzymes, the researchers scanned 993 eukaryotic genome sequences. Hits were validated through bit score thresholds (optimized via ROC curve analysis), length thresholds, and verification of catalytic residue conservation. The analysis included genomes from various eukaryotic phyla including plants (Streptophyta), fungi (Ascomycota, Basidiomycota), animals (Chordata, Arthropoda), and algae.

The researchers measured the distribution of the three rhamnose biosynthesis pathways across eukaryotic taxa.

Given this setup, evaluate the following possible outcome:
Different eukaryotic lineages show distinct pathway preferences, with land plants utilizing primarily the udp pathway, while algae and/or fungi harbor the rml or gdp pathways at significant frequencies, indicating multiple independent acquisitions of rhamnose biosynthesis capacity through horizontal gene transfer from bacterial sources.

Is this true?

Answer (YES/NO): NO